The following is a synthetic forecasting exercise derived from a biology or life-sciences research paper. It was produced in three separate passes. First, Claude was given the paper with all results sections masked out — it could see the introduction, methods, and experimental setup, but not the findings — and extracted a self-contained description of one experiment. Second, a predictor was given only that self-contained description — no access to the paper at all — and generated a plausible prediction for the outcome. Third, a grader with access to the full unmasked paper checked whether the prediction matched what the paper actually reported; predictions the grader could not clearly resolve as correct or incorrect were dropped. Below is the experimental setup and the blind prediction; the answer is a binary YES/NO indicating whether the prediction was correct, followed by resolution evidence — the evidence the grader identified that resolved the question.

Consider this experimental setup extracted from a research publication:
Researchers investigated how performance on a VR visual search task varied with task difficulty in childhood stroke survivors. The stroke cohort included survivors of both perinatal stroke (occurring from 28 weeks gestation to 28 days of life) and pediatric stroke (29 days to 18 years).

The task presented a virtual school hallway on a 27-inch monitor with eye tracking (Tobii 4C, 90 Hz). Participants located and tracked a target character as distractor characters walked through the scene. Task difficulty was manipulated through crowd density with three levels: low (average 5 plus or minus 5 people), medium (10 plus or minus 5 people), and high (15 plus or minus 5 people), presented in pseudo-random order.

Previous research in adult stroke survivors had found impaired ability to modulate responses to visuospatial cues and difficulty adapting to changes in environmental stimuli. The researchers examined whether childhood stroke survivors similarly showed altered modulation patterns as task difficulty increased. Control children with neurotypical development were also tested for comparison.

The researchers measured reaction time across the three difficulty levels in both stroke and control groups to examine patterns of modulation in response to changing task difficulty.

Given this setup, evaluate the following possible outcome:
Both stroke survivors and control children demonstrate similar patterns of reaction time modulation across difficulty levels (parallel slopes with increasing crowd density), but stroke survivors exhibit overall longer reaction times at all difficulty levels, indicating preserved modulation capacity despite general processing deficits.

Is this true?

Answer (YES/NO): NO